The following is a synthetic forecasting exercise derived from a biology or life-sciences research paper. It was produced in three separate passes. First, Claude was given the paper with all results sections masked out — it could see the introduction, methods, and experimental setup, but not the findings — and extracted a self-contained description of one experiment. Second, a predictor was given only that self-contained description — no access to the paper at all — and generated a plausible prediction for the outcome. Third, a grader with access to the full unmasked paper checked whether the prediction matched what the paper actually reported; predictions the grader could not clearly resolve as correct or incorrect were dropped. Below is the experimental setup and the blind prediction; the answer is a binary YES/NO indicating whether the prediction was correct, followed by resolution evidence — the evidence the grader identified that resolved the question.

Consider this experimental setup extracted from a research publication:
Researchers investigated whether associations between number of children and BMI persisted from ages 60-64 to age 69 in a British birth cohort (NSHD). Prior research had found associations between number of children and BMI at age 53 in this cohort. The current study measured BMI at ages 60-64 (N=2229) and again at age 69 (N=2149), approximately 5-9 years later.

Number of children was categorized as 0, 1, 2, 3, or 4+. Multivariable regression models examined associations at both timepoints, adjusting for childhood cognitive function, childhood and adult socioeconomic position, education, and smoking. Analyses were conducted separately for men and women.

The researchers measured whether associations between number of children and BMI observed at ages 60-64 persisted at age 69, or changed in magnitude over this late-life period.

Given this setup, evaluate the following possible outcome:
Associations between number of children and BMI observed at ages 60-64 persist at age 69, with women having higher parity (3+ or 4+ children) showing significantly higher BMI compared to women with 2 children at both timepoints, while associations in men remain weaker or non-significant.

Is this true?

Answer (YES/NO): NO